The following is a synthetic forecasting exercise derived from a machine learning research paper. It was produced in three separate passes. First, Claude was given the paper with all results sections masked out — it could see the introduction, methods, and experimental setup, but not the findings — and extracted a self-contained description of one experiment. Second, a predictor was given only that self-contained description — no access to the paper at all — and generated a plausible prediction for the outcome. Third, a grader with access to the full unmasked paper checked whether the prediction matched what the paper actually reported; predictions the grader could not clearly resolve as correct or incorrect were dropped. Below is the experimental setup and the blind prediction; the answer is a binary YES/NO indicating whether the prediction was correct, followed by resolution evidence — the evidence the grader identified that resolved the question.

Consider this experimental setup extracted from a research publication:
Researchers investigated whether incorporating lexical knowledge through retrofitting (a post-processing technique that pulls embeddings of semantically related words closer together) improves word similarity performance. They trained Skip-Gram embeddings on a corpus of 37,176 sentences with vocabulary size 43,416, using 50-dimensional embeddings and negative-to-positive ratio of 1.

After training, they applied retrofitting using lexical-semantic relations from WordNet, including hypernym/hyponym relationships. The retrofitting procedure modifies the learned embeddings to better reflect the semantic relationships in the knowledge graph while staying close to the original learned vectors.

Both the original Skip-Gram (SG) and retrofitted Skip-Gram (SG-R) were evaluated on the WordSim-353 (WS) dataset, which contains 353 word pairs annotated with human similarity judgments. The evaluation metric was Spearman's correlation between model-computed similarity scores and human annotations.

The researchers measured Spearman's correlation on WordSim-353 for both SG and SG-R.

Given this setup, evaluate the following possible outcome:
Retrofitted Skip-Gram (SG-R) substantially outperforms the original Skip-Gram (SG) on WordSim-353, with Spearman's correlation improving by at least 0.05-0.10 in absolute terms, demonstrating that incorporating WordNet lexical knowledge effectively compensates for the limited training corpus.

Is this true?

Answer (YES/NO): NO